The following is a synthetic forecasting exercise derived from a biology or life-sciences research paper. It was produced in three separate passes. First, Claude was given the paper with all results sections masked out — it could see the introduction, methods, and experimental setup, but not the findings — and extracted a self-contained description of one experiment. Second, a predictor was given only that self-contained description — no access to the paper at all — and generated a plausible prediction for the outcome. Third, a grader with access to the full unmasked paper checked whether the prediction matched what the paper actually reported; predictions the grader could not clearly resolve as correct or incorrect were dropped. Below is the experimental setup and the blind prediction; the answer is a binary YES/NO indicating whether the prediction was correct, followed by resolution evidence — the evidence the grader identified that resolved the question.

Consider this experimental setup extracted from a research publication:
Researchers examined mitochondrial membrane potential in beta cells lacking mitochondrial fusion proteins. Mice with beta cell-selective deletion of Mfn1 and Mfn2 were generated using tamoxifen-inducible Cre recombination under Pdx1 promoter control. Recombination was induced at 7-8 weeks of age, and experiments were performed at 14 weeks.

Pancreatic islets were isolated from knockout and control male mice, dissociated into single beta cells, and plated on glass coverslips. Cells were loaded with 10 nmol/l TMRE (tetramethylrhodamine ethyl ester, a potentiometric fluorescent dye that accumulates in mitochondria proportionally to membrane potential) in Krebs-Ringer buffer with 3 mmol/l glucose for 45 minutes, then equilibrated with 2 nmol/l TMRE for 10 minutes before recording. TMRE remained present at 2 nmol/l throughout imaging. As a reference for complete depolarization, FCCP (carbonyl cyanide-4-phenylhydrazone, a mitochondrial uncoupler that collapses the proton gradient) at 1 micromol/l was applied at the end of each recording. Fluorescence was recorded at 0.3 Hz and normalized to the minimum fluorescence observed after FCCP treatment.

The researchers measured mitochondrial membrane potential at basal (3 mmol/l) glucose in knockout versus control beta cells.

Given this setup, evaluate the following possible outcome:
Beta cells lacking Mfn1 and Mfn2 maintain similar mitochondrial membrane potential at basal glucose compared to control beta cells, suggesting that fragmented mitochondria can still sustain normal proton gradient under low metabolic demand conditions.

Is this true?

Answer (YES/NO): NO